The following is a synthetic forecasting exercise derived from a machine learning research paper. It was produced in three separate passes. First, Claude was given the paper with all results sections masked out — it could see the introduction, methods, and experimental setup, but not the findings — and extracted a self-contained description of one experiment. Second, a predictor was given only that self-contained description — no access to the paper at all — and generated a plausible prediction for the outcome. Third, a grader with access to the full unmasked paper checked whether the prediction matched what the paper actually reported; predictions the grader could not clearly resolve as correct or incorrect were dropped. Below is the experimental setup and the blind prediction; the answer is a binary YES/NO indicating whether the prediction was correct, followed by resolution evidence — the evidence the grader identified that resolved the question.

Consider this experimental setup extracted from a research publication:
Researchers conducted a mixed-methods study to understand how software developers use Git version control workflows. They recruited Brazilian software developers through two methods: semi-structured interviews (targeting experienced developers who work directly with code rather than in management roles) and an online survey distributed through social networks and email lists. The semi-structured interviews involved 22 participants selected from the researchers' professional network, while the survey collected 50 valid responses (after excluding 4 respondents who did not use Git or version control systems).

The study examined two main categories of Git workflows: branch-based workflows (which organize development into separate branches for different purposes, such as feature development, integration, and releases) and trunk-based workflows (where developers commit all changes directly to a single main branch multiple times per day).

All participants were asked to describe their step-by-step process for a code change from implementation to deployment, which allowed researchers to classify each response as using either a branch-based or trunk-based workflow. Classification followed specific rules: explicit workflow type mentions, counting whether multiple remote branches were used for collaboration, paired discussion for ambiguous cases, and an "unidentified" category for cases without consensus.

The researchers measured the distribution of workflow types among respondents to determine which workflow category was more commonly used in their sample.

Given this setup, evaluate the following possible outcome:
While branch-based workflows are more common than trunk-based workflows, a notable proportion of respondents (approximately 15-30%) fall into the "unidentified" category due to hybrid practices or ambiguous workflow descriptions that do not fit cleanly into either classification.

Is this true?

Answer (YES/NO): NO